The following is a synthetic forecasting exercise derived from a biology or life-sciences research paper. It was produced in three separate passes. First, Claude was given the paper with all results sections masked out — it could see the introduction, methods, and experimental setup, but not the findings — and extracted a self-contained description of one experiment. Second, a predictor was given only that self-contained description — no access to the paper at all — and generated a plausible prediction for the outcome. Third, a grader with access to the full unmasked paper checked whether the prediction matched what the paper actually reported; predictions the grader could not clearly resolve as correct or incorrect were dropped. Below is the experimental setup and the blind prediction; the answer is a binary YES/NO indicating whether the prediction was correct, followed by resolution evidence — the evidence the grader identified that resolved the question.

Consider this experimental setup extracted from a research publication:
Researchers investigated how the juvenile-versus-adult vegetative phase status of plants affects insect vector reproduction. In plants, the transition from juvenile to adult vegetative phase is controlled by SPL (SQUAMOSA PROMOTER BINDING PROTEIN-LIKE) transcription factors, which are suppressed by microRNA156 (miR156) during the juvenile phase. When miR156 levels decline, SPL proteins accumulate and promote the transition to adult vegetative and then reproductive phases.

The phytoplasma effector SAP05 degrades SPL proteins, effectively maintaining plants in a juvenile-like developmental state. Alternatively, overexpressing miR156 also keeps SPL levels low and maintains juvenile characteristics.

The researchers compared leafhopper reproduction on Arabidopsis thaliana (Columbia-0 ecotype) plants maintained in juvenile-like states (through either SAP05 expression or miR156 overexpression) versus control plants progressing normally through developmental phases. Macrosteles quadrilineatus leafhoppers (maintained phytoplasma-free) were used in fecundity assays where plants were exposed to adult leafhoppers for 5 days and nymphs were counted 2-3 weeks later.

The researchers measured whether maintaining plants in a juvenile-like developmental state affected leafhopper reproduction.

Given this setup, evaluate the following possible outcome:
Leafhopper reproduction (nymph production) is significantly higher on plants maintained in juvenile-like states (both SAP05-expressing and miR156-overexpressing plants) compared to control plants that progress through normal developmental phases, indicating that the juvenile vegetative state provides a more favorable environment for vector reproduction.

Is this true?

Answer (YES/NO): YES